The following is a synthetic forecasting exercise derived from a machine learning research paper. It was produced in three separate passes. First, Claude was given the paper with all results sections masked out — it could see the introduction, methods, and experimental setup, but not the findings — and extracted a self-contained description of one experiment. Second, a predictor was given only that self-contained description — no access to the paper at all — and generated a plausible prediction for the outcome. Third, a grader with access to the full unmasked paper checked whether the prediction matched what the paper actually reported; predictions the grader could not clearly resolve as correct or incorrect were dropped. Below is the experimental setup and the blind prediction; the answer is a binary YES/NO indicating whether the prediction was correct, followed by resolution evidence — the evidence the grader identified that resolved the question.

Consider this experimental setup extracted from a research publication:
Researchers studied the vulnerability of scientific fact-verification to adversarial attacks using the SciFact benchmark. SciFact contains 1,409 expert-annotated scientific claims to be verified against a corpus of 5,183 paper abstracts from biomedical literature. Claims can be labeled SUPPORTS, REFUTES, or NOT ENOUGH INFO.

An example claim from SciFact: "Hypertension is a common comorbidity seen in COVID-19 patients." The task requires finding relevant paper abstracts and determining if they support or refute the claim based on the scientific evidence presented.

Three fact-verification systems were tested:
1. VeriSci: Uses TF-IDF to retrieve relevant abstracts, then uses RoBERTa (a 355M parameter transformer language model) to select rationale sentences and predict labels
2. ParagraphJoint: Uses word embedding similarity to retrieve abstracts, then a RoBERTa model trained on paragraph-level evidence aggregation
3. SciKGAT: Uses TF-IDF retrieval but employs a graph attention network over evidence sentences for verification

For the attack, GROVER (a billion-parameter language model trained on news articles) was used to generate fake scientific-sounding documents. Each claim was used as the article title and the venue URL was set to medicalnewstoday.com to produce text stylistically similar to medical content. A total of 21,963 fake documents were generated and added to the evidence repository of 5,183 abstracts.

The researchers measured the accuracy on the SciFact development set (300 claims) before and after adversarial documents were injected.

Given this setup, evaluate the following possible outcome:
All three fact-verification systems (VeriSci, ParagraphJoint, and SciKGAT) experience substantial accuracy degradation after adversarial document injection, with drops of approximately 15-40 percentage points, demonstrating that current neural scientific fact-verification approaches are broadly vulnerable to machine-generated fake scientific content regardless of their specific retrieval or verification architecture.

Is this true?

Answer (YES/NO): NO